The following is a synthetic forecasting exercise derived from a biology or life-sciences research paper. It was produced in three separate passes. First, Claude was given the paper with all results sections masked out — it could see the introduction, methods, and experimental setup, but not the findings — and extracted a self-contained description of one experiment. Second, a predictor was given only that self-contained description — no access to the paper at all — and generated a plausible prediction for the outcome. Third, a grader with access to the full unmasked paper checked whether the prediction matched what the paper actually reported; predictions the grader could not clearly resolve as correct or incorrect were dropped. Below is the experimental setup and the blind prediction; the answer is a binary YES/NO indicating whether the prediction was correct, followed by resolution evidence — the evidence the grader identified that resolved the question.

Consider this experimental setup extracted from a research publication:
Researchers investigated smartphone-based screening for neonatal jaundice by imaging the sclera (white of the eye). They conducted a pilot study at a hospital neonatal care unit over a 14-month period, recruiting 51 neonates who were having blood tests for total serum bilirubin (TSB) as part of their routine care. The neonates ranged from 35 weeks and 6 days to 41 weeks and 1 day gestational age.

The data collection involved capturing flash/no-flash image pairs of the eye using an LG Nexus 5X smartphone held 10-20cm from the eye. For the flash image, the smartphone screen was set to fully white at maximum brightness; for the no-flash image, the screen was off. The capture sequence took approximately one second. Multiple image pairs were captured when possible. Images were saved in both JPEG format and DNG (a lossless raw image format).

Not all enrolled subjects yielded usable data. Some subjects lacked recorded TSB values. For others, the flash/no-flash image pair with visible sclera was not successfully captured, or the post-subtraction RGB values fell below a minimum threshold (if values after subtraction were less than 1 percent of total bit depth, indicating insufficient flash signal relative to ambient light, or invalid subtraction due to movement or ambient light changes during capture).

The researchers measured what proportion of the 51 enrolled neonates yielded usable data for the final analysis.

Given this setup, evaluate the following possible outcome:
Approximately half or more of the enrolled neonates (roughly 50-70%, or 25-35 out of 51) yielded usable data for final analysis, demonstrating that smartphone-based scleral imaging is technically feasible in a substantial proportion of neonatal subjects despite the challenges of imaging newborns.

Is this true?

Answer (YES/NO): NO